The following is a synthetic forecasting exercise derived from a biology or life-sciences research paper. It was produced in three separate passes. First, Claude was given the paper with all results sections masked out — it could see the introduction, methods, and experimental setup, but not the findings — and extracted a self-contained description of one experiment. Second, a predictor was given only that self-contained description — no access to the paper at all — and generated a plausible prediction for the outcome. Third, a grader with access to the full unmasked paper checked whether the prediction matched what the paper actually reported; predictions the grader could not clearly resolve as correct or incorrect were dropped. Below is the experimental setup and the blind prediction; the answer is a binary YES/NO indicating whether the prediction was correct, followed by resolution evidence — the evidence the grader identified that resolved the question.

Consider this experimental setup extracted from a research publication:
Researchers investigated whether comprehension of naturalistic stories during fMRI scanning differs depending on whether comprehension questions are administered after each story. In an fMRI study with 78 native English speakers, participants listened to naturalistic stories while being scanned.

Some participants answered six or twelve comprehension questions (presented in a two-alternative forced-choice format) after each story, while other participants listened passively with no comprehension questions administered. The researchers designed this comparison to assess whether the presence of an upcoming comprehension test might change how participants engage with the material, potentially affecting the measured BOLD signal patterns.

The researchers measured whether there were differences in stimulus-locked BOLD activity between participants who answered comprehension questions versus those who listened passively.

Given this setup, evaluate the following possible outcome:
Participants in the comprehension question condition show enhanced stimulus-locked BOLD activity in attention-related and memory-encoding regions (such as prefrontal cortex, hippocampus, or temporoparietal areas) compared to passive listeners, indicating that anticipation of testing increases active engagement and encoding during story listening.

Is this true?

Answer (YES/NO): NO